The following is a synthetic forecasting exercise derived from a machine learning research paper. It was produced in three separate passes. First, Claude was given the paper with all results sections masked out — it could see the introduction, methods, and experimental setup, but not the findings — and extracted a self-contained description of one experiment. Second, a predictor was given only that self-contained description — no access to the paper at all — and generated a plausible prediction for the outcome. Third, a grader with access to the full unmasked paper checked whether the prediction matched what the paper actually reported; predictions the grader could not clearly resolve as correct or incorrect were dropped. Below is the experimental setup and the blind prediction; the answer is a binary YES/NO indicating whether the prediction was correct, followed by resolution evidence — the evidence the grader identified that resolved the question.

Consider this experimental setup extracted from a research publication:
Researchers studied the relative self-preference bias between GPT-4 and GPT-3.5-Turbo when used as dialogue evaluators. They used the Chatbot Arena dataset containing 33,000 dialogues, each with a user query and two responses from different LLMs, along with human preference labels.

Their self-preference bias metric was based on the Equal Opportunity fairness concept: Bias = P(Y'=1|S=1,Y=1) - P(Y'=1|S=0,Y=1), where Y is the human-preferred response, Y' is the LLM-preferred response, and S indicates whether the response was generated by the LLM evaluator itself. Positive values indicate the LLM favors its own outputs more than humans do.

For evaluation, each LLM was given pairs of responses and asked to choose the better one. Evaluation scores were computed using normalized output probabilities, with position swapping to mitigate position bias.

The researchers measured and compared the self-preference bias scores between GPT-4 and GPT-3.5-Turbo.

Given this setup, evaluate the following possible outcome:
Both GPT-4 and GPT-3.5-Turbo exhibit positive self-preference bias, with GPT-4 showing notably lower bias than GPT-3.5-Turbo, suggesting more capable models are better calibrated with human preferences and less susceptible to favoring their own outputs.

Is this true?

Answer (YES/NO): NO